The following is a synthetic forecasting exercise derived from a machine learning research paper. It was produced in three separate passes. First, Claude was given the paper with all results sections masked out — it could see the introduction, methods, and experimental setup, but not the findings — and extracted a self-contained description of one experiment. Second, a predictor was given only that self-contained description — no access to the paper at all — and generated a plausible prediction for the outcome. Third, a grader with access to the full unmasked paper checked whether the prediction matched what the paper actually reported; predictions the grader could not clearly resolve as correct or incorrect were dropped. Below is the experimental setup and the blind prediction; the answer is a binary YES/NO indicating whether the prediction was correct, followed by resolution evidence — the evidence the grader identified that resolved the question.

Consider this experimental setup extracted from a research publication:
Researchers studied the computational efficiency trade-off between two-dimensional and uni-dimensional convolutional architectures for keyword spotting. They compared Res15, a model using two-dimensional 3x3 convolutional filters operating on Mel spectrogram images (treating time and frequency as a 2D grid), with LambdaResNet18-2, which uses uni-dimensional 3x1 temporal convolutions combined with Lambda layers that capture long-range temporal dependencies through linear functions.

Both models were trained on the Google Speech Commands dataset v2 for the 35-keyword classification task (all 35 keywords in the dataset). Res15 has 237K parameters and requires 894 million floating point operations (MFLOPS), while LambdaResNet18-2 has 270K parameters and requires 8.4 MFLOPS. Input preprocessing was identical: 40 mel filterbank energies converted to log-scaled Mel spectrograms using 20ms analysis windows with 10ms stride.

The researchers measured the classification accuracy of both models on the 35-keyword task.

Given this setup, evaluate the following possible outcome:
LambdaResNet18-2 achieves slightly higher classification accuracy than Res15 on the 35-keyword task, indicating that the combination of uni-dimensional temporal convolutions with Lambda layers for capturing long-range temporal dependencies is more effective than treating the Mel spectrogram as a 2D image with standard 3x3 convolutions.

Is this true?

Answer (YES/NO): NO